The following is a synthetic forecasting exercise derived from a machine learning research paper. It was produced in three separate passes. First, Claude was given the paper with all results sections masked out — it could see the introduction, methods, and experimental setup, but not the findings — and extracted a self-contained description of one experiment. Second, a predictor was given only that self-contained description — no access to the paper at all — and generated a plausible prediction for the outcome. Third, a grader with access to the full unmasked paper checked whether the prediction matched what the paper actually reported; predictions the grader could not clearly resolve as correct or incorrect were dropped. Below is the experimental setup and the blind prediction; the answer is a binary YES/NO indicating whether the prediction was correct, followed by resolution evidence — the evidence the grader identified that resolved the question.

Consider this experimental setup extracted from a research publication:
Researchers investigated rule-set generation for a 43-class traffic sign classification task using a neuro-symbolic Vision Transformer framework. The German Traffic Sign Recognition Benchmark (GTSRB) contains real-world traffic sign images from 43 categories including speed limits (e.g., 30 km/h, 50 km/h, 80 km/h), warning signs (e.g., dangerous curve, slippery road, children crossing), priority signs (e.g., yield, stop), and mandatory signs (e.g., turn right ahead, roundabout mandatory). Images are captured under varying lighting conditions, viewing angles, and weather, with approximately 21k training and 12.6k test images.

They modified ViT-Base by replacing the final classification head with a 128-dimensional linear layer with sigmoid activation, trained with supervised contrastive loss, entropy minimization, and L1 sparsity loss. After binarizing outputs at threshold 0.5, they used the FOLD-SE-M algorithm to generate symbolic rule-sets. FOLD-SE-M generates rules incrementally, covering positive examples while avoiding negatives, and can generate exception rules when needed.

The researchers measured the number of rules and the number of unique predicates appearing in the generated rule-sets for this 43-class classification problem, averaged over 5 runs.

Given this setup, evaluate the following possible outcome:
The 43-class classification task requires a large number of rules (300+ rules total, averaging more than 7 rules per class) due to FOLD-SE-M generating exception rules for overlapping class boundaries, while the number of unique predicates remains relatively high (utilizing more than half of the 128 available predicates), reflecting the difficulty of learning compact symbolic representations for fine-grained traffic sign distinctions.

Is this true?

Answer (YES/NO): NO